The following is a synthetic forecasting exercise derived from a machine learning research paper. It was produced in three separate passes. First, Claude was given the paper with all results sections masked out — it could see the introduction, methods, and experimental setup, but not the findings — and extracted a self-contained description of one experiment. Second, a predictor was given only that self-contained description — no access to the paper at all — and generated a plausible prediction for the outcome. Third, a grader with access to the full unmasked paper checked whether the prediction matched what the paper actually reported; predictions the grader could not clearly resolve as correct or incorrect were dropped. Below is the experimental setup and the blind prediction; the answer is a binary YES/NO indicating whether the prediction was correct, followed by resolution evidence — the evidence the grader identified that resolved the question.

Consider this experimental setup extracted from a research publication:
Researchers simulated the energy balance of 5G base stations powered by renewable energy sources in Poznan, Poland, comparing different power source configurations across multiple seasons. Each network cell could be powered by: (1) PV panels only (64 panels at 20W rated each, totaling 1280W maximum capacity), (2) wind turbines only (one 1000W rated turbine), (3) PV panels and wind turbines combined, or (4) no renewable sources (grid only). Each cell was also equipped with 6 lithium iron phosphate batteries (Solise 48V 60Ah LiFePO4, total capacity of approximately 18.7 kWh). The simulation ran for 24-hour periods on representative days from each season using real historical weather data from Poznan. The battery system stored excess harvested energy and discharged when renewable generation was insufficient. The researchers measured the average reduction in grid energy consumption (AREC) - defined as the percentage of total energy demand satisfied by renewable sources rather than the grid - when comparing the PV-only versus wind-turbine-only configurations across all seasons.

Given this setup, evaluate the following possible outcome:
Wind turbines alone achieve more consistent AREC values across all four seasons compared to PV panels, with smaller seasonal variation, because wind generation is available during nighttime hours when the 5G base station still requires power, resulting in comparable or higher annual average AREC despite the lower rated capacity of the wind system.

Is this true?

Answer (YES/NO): NO